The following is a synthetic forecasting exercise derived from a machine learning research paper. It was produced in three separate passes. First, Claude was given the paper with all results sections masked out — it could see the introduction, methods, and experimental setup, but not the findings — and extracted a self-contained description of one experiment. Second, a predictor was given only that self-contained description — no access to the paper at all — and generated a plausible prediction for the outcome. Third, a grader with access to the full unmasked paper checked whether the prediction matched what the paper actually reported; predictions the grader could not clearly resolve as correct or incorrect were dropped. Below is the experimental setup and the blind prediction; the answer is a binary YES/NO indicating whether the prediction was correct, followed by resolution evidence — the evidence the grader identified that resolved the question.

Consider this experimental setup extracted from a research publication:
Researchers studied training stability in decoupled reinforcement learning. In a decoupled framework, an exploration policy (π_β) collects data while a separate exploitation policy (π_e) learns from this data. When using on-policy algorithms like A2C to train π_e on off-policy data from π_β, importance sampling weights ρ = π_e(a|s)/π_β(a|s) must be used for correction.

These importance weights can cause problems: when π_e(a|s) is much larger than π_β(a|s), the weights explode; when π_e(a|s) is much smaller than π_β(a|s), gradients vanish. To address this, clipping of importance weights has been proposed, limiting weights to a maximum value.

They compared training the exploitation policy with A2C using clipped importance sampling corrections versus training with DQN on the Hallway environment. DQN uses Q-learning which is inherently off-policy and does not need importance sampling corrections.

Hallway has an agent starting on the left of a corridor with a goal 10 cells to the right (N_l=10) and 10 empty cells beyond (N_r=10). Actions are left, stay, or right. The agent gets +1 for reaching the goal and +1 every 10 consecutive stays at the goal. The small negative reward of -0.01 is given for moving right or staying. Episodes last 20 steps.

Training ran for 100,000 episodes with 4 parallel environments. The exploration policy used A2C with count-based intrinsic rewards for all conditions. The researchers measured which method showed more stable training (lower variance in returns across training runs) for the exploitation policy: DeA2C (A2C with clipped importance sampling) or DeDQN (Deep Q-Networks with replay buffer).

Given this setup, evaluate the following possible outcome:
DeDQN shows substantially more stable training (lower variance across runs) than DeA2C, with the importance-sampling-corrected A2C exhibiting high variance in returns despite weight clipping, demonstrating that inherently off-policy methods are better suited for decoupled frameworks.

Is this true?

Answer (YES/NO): NO